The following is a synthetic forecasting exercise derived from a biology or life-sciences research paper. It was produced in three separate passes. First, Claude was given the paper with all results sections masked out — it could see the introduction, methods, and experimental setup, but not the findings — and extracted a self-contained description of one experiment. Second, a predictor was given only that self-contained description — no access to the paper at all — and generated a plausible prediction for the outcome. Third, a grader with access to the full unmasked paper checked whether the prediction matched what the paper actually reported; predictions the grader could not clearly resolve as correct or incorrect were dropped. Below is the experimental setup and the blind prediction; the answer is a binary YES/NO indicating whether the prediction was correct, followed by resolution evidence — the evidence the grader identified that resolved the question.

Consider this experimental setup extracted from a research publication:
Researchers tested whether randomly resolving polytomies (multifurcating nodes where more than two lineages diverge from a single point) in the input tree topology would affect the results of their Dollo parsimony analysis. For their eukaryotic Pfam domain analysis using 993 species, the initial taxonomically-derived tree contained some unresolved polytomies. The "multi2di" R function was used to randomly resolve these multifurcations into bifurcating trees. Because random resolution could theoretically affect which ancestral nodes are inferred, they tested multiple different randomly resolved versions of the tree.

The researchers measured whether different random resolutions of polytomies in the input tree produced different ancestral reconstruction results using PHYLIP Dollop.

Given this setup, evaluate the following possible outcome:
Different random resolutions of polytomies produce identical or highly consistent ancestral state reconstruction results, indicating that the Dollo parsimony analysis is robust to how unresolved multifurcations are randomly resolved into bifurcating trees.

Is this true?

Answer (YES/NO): YES